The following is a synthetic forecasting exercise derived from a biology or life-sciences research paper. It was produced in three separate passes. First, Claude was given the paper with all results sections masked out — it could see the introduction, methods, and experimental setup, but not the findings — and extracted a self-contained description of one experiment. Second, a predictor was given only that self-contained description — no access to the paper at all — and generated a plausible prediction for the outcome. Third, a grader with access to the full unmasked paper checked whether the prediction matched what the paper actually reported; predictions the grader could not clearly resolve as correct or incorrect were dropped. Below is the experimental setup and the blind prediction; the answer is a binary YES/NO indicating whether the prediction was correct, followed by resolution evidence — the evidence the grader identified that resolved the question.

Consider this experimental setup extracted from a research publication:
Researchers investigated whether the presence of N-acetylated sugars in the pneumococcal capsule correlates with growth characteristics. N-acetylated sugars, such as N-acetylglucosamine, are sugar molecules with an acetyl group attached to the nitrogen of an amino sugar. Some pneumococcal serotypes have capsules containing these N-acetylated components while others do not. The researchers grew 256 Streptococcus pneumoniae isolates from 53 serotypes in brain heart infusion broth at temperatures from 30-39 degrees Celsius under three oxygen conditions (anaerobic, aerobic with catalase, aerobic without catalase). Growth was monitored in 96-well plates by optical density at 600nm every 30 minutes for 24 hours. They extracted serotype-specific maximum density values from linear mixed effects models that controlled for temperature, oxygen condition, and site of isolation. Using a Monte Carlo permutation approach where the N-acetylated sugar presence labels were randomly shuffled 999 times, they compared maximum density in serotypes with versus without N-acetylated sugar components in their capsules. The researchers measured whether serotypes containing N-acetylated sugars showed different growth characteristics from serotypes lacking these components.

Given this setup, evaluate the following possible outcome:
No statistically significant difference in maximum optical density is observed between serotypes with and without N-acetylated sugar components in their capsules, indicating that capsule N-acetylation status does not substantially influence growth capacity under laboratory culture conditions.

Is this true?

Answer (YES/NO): NO